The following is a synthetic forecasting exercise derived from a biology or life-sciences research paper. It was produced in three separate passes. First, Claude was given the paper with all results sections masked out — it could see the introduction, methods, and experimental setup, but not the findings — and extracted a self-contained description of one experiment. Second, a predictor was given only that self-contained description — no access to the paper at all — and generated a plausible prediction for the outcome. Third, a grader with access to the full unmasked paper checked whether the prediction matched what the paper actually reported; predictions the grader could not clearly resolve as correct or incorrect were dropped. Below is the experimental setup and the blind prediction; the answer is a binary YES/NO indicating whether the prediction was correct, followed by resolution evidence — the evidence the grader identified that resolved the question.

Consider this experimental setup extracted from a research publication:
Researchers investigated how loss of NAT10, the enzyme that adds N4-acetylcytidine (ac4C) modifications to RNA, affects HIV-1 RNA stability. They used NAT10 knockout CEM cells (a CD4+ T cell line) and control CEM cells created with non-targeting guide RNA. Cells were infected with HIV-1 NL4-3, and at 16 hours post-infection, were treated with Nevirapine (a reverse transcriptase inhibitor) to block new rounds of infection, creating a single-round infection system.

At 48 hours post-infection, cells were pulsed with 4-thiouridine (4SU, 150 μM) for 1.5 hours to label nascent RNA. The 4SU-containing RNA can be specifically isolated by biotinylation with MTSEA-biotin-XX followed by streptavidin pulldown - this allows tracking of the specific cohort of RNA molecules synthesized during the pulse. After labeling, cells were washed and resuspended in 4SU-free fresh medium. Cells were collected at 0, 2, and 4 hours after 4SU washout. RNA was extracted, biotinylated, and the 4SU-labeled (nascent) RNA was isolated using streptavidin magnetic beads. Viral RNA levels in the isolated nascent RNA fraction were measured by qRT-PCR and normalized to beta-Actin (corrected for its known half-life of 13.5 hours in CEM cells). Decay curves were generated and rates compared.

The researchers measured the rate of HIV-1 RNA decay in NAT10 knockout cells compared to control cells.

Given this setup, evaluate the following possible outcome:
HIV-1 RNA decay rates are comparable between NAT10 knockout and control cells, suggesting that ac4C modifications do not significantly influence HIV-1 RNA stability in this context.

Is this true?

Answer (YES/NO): NO